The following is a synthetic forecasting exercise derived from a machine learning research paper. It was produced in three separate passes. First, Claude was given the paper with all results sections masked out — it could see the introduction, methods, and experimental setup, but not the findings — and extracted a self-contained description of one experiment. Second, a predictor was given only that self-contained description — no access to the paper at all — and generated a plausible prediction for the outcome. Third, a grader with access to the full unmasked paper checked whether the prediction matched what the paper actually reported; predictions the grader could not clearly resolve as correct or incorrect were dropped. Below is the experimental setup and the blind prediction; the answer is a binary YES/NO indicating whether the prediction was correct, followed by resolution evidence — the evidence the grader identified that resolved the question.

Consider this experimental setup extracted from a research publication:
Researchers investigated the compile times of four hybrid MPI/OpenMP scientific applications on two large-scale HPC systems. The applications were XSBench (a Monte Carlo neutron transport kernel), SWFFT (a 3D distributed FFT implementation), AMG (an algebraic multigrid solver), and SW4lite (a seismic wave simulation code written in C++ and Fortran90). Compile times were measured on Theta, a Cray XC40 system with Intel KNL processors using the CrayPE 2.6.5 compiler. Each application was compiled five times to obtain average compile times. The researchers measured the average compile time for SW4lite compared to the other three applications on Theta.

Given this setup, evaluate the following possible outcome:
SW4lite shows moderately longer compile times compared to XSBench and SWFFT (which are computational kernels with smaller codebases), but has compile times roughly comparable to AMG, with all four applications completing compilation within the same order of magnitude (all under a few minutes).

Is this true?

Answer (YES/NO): NO